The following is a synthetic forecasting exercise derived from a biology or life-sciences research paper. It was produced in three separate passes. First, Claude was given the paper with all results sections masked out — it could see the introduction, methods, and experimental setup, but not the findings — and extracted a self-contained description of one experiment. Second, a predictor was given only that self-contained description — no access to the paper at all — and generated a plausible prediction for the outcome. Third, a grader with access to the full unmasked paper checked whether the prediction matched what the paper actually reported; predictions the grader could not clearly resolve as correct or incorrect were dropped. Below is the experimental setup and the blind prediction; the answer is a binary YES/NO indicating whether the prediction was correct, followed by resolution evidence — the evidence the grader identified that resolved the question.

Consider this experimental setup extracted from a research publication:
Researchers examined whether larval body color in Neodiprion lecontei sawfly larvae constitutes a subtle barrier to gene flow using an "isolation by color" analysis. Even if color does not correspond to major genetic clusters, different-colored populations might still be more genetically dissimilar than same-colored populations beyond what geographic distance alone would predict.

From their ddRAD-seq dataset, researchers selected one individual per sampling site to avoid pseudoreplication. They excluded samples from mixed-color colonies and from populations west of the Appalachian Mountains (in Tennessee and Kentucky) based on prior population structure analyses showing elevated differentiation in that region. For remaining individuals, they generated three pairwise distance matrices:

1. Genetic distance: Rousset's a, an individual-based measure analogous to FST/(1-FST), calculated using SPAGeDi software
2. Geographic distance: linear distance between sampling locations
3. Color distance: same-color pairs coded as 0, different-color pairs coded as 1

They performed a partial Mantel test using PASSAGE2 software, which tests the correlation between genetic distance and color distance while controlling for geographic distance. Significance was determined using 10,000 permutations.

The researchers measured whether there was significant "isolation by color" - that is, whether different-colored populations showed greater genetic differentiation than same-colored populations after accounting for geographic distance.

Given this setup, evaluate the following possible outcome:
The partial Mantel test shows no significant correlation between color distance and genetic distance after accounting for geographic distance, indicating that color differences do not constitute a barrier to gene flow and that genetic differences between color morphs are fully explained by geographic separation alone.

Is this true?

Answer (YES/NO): YES